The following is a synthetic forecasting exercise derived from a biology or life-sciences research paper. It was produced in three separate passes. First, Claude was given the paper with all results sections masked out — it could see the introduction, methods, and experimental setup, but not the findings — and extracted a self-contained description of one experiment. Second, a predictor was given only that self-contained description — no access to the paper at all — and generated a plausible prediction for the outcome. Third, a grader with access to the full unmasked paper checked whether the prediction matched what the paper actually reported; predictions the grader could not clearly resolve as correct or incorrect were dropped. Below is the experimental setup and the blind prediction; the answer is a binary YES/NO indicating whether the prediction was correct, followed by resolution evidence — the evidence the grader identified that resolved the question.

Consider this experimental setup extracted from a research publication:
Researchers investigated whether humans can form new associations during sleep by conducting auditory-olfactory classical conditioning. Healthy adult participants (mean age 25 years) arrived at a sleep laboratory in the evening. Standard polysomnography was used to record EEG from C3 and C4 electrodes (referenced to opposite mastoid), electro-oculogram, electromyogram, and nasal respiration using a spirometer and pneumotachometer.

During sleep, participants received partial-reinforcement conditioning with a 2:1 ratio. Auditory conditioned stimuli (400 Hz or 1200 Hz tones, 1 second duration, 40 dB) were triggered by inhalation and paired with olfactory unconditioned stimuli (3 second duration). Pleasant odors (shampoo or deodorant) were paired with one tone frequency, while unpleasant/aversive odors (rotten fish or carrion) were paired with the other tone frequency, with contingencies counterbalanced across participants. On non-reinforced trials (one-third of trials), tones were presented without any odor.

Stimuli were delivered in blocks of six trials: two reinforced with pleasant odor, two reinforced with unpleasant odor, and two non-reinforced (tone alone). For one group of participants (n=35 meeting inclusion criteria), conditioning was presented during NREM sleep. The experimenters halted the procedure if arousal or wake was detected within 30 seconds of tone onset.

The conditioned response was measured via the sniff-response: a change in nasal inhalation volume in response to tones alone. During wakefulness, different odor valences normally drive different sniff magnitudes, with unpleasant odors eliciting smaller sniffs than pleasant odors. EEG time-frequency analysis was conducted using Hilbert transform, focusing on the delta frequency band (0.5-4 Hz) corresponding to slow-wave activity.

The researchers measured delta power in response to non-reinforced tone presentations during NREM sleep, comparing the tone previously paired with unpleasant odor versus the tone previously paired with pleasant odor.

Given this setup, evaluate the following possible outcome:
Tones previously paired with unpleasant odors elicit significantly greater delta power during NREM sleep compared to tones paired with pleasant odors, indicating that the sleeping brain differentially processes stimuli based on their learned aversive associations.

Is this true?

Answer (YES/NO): YES